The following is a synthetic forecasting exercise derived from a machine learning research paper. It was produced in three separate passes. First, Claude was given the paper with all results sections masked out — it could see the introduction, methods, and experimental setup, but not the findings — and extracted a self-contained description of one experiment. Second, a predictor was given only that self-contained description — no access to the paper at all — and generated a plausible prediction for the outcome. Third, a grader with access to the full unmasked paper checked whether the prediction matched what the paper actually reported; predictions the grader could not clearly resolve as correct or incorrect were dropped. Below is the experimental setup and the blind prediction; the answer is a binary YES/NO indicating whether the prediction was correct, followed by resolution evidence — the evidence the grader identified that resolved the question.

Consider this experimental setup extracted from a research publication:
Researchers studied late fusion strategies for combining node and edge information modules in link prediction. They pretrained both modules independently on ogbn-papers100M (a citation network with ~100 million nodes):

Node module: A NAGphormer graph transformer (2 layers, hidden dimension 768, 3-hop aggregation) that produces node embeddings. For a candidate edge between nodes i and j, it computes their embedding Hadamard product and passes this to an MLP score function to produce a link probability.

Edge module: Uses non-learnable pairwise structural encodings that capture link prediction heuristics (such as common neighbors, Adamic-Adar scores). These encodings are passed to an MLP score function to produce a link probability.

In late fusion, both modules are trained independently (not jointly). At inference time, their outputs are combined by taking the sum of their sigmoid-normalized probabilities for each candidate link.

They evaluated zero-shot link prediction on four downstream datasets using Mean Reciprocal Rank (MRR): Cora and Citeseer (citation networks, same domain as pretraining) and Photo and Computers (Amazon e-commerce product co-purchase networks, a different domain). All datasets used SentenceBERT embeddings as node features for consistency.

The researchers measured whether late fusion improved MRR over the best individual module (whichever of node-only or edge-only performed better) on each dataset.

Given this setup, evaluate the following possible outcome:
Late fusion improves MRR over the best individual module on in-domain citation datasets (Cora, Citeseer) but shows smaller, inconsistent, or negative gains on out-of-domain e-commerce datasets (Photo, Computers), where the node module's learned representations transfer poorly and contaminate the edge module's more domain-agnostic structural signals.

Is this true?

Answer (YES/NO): NO